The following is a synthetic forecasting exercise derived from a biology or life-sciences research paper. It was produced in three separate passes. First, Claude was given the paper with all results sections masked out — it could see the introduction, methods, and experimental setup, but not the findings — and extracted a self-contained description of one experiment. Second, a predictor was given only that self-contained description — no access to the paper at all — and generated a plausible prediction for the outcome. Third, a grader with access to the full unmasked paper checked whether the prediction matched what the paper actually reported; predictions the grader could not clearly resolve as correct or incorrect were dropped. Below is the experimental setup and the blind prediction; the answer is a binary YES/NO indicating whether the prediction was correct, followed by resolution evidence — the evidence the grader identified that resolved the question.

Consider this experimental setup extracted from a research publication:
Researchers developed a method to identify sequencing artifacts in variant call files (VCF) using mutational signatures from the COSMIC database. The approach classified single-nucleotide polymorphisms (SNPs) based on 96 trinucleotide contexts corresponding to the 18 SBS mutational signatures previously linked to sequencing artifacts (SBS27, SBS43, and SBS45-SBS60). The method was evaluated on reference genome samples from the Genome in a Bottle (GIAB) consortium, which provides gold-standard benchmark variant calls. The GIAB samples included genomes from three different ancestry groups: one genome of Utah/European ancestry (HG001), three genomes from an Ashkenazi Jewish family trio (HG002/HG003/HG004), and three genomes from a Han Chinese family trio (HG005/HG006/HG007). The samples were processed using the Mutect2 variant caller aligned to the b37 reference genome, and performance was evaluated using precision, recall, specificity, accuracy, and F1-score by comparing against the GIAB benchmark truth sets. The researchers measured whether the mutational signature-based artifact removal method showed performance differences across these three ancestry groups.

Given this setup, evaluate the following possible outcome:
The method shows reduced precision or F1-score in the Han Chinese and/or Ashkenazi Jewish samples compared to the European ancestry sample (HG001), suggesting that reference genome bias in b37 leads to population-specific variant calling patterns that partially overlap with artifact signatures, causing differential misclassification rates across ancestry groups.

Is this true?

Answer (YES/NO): NO